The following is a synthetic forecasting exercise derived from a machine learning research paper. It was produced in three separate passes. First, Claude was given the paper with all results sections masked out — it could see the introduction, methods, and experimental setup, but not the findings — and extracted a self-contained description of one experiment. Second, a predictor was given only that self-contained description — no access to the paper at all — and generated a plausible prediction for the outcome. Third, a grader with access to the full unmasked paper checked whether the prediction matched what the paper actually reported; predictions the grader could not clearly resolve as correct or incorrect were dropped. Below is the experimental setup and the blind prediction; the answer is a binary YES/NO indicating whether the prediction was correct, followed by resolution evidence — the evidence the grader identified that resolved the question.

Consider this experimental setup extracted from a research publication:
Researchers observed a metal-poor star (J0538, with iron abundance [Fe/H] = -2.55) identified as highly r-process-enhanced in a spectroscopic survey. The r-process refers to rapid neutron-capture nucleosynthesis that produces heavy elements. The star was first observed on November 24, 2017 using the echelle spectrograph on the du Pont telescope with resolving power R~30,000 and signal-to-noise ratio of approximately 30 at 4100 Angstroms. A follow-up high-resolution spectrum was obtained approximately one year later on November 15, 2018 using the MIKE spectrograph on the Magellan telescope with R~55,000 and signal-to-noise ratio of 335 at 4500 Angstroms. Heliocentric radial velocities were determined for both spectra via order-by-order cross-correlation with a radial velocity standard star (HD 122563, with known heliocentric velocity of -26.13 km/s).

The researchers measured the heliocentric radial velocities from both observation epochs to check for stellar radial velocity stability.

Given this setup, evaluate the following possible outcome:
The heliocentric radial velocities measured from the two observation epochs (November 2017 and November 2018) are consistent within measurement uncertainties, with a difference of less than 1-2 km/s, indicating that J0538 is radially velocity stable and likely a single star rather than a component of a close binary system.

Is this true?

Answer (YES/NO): NO